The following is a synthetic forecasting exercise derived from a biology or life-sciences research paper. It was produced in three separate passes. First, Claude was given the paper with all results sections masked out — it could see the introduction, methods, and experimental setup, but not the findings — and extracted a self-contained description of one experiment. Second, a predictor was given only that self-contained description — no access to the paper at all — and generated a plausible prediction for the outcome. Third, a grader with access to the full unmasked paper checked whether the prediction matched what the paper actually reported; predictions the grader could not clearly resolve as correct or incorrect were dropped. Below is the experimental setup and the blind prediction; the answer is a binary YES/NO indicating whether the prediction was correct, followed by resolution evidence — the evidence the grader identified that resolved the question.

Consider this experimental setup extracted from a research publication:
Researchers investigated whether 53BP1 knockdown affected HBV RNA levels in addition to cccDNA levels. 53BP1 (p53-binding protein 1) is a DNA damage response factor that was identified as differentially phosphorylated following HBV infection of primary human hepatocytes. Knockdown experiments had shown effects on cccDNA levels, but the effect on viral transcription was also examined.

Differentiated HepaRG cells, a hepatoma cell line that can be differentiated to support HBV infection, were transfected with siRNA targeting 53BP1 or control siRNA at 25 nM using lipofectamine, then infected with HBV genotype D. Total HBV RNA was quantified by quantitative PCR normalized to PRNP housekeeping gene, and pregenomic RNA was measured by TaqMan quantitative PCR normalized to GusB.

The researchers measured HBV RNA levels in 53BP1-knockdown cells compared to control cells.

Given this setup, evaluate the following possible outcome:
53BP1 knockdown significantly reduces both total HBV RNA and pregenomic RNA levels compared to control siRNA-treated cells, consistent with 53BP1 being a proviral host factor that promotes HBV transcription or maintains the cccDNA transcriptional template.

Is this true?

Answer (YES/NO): NO